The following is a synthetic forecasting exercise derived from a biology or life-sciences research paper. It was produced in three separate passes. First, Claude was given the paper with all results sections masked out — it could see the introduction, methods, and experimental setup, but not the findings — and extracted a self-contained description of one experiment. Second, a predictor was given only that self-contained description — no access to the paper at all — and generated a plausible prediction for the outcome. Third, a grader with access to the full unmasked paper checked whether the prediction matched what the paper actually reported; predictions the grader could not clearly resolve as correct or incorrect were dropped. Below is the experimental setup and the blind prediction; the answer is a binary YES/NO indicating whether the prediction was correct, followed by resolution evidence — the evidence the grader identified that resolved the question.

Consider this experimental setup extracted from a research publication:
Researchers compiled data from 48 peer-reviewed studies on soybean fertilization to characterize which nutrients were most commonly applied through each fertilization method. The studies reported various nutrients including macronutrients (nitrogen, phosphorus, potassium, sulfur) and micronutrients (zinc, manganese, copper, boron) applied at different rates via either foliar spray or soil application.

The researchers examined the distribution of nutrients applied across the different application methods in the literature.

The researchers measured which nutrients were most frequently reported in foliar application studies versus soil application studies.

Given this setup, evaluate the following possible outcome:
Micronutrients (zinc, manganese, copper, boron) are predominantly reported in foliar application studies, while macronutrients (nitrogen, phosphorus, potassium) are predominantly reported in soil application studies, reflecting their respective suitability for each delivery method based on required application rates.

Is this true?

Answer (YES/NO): NO